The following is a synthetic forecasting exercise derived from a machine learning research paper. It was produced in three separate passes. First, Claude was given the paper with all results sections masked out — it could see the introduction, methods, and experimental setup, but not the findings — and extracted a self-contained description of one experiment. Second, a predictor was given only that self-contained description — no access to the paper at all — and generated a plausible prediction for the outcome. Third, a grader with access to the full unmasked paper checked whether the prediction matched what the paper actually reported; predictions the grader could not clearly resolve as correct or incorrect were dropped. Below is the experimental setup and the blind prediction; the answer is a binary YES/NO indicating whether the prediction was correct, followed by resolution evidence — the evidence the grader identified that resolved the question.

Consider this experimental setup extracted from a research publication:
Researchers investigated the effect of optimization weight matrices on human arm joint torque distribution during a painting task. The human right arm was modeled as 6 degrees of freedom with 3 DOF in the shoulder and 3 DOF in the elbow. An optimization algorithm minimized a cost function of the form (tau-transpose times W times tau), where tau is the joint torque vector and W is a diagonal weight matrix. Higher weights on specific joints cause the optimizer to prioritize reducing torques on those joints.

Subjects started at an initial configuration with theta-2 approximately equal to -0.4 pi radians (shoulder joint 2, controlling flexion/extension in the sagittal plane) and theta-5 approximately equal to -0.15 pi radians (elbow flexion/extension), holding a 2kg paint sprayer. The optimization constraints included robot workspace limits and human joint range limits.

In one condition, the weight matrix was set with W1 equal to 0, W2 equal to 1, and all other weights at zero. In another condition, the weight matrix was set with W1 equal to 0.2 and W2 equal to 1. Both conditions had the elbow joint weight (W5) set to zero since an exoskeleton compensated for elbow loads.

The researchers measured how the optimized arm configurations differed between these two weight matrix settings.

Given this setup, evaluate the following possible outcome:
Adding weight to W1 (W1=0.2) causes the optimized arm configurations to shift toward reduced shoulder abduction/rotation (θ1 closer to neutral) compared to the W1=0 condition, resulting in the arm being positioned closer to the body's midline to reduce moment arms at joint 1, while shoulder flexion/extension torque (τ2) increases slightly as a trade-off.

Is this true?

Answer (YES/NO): NO